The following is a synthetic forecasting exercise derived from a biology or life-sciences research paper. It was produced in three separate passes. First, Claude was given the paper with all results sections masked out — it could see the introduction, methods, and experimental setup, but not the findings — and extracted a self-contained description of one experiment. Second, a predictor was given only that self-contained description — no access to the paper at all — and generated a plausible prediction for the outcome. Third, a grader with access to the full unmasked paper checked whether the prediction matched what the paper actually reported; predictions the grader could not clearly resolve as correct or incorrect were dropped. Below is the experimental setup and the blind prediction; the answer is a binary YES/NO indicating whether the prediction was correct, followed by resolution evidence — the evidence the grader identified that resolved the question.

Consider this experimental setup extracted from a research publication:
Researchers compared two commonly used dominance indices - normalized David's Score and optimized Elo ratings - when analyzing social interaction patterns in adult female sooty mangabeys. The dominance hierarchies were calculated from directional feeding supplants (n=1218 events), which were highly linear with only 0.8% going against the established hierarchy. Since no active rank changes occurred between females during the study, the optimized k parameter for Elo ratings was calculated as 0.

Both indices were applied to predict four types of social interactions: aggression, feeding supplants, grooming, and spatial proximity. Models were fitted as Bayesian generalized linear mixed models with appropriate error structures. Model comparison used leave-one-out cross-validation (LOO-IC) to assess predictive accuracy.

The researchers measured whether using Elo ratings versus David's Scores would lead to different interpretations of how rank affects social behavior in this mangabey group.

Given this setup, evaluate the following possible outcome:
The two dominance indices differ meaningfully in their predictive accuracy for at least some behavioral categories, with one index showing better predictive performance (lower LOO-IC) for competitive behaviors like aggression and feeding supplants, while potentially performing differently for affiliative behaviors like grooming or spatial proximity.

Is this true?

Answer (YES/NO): YES